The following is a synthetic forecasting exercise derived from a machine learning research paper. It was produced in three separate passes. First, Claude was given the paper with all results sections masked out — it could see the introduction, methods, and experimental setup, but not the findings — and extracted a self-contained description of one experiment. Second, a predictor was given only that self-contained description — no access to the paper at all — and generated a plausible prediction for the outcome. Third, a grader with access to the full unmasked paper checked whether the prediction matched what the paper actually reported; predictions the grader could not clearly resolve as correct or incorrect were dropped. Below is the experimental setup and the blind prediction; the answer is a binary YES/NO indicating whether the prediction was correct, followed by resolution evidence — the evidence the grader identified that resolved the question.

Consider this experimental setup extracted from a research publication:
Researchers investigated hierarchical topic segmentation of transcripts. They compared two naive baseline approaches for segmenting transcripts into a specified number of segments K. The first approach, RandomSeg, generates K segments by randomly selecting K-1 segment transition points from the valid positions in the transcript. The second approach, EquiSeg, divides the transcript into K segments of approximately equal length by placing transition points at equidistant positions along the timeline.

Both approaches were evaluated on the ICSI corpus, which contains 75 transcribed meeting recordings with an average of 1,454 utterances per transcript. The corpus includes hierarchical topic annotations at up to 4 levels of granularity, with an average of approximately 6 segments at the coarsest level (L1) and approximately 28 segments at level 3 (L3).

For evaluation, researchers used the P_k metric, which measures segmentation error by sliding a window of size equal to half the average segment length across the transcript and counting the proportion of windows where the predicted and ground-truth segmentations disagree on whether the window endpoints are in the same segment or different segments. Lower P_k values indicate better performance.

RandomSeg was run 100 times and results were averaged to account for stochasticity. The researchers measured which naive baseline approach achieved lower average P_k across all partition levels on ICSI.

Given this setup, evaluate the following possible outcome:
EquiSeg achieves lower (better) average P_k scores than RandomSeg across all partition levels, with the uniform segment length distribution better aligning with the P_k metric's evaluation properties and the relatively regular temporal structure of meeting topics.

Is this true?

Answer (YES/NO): NO